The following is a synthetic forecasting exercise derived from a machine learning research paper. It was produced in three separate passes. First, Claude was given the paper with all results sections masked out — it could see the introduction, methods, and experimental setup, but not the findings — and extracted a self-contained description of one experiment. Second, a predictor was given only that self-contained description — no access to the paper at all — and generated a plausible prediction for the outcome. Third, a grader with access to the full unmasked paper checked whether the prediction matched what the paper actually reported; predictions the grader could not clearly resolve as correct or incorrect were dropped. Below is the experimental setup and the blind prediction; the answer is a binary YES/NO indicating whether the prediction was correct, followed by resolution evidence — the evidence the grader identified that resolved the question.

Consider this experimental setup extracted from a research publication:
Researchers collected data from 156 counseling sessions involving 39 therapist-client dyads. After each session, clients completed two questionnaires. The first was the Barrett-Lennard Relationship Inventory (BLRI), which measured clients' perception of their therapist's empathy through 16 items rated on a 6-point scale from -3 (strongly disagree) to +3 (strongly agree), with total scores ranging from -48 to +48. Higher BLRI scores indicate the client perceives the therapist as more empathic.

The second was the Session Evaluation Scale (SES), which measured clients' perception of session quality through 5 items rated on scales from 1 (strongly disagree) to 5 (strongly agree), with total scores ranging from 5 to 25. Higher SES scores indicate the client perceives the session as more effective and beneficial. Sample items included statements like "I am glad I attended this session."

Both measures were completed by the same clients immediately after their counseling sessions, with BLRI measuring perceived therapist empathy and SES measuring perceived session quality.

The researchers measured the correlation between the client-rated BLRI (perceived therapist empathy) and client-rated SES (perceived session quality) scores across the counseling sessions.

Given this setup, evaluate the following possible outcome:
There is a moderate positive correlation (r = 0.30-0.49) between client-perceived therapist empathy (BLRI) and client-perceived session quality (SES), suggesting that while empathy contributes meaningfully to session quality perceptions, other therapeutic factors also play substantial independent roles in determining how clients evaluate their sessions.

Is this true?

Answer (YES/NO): NO